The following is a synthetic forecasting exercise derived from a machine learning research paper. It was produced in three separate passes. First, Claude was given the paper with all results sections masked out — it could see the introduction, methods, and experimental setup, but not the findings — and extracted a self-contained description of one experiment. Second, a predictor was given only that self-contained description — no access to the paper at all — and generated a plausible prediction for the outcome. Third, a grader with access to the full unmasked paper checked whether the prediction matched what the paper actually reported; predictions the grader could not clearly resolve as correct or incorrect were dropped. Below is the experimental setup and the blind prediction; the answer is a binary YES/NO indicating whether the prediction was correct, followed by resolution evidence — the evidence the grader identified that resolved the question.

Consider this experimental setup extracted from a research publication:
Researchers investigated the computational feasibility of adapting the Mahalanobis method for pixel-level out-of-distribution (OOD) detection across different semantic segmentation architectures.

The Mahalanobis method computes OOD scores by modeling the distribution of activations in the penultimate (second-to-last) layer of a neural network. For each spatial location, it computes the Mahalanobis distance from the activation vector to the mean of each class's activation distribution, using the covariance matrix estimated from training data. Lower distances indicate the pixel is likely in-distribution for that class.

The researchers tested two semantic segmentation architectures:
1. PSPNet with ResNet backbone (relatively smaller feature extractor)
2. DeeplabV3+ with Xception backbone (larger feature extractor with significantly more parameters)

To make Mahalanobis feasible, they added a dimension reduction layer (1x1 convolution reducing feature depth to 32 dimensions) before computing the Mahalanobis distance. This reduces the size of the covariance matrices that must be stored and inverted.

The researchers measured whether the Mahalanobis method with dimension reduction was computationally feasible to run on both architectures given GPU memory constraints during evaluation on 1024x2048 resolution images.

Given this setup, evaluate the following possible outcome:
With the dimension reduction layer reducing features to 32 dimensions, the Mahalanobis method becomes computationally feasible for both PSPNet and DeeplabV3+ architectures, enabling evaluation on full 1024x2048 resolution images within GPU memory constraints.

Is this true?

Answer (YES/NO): NO